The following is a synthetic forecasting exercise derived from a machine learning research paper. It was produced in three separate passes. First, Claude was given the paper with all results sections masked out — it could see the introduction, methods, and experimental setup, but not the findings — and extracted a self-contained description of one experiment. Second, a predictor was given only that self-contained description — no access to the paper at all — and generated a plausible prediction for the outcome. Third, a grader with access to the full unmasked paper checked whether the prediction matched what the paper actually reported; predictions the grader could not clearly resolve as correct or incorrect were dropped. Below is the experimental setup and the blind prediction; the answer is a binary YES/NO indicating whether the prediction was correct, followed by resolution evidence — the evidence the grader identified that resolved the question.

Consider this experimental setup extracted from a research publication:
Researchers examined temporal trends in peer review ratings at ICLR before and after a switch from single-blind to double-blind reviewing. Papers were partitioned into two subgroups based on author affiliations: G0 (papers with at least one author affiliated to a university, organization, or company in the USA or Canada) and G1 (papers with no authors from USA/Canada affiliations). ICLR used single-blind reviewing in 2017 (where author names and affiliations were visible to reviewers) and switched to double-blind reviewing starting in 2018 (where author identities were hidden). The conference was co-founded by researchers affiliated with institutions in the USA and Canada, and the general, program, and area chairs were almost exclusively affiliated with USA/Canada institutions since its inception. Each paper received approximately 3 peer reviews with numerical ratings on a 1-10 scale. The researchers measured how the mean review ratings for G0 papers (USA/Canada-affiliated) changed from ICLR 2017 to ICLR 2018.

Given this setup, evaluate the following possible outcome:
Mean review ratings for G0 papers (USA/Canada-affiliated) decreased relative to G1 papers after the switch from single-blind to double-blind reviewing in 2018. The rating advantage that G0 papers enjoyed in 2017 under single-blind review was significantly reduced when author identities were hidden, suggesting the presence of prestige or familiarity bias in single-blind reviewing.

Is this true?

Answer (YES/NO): YES